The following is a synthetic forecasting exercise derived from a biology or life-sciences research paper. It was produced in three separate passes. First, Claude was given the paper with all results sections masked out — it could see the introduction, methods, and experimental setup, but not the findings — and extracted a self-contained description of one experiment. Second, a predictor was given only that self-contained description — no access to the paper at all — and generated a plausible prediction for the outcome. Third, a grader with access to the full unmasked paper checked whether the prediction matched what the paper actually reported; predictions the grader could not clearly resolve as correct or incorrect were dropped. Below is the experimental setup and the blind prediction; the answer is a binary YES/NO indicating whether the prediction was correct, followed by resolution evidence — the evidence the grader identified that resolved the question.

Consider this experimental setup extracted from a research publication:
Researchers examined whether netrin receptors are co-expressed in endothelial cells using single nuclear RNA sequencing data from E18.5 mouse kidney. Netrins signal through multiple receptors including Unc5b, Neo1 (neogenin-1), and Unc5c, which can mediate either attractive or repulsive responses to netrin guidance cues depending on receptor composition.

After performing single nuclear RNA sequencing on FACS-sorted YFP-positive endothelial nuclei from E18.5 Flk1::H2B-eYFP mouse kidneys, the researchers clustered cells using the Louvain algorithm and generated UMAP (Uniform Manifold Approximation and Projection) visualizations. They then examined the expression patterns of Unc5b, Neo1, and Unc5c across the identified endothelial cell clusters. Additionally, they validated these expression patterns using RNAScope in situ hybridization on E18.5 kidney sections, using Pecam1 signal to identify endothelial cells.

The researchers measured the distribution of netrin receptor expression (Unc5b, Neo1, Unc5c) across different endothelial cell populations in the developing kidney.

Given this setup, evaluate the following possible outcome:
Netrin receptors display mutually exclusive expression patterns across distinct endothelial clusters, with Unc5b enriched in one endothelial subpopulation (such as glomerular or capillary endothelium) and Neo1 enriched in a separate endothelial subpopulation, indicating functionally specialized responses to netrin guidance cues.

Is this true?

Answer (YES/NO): NO